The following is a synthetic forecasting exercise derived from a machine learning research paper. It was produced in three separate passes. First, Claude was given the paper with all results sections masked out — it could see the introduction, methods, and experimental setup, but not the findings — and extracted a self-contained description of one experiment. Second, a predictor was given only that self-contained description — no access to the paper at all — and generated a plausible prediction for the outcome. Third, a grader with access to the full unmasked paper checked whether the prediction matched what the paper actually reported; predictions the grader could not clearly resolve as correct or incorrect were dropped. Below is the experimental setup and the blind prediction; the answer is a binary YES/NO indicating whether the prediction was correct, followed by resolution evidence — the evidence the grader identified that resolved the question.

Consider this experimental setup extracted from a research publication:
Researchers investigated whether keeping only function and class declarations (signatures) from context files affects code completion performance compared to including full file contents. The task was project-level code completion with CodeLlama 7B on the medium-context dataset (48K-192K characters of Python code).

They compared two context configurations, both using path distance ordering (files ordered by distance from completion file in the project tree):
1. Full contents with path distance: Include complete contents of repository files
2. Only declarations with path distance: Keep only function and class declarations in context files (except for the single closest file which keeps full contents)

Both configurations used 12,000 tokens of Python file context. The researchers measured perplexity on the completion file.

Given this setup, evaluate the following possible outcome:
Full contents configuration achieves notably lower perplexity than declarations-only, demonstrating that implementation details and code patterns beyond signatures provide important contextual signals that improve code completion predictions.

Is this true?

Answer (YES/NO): YES